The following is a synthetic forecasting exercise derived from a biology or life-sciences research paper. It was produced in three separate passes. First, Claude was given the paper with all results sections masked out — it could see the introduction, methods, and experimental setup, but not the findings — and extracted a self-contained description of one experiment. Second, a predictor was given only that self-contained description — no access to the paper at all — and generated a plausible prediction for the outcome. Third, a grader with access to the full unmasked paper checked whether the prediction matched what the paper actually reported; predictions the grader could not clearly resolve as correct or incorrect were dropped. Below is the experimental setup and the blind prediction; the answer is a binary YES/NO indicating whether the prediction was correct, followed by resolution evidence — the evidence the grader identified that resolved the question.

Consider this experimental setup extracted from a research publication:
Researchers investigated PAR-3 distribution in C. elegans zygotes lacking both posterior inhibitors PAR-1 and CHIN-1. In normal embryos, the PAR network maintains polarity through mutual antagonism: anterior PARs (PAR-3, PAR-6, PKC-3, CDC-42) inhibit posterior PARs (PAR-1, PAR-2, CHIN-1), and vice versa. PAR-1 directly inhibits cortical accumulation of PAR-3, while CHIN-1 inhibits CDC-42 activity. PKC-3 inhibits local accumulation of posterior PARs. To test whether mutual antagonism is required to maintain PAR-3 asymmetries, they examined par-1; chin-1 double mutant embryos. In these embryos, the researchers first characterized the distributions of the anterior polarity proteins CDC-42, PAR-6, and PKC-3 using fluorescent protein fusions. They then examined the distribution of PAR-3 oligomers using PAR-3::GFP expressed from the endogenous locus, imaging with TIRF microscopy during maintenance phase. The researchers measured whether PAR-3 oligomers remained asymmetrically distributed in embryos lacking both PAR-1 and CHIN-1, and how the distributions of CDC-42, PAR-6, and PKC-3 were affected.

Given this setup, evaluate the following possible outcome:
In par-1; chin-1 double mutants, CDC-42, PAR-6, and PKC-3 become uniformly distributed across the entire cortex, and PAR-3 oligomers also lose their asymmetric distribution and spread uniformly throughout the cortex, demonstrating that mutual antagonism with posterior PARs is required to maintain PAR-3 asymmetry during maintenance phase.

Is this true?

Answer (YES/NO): NO